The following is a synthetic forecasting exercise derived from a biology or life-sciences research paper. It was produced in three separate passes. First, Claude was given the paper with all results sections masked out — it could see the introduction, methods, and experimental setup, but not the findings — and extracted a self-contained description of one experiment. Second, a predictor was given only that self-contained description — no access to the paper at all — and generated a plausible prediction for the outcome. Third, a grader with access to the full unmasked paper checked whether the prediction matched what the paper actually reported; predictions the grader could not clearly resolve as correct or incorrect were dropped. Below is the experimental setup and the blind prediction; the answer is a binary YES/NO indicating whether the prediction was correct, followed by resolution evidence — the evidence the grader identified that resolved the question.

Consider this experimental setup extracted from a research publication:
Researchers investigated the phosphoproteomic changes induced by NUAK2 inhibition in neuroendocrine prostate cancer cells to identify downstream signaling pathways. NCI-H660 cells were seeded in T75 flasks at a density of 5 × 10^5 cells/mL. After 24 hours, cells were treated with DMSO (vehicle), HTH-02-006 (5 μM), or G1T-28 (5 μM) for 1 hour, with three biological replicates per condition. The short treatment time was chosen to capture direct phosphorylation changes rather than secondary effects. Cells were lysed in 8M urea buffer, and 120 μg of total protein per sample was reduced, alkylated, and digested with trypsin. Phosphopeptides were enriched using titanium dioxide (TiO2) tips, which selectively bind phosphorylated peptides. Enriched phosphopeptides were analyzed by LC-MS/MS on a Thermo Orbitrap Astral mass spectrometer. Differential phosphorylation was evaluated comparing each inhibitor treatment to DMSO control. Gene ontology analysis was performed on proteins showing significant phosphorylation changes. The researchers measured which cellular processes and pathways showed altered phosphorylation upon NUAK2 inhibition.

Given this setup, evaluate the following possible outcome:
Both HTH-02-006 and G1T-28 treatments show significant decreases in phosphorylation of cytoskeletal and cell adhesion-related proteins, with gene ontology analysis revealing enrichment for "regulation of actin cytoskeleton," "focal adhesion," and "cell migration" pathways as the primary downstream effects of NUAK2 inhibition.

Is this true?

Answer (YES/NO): NO